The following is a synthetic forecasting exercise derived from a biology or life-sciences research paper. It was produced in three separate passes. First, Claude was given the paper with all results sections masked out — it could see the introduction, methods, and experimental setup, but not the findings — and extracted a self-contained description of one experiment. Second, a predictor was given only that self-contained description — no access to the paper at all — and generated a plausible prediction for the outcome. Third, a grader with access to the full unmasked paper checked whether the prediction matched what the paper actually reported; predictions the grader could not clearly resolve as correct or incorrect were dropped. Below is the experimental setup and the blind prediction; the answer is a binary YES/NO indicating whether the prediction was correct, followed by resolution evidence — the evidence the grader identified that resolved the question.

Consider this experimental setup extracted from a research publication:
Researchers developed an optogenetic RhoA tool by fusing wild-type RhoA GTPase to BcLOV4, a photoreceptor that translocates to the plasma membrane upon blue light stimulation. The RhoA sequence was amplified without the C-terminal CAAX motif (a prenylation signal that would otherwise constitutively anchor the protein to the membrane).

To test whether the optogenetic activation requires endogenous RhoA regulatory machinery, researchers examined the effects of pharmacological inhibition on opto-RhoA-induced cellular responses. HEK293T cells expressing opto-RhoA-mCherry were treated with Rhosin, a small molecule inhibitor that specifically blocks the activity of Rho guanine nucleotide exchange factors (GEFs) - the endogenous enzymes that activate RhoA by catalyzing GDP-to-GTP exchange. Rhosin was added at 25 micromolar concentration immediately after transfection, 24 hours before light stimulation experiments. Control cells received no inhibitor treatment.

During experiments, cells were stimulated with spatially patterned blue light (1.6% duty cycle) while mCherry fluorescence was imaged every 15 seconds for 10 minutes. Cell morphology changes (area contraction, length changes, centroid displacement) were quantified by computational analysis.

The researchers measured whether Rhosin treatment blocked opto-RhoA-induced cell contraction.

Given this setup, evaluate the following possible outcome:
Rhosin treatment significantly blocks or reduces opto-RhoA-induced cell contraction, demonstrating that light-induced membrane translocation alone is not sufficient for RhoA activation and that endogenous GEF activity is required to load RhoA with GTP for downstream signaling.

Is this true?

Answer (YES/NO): YES